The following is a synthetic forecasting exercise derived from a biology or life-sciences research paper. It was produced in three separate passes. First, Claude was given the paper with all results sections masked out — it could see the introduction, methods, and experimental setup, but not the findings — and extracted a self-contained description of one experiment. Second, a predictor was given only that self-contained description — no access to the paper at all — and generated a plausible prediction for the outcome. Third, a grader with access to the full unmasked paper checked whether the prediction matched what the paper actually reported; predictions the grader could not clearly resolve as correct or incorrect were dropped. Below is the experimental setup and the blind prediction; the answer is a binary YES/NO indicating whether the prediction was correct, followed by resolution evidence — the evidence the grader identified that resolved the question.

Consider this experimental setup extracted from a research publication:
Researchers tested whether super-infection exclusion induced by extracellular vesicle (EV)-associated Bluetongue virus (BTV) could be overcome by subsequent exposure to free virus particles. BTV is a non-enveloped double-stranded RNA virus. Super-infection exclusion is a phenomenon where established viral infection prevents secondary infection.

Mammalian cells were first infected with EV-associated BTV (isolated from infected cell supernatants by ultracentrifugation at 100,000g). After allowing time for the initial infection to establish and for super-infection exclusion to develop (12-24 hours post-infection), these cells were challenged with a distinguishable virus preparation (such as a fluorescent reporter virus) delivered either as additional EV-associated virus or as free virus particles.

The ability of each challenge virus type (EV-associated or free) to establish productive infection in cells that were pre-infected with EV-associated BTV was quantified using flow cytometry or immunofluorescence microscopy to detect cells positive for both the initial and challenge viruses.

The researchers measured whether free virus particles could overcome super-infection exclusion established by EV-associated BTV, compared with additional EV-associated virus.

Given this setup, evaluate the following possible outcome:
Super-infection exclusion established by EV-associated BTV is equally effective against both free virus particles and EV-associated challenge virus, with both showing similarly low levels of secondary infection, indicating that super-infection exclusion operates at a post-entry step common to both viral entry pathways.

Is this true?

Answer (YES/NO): NO